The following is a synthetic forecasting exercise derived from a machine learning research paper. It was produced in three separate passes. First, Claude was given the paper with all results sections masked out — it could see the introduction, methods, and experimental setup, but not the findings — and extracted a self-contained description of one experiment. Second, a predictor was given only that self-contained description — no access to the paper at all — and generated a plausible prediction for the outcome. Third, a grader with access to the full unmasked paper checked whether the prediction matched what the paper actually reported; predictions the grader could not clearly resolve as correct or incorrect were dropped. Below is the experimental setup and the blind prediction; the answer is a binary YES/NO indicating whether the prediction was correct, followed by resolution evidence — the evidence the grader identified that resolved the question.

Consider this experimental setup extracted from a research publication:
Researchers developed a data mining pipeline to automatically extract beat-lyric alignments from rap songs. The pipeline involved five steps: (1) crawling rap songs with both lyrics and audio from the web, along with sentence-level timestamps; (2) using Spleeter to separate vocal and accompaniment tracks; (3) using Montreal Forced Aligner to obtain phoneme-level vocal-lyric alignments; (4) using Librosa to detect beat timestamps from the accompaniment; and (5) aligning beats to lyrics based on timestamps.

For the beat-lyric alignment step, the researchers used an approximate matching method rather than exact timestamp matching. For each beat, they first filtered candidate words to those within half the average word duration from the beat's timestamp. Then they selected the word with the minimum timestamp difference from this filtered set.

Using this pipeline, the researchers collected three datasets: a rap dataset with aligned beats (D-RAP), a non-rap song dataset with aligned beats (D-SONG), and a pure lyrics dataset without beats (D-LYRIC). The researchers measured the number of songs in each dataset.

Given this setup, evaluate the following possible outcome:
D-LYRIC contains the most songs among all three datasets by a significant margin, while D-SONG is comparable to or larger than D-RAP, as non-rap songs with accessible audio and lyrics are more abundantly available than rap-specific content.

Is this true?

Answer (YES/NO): YES